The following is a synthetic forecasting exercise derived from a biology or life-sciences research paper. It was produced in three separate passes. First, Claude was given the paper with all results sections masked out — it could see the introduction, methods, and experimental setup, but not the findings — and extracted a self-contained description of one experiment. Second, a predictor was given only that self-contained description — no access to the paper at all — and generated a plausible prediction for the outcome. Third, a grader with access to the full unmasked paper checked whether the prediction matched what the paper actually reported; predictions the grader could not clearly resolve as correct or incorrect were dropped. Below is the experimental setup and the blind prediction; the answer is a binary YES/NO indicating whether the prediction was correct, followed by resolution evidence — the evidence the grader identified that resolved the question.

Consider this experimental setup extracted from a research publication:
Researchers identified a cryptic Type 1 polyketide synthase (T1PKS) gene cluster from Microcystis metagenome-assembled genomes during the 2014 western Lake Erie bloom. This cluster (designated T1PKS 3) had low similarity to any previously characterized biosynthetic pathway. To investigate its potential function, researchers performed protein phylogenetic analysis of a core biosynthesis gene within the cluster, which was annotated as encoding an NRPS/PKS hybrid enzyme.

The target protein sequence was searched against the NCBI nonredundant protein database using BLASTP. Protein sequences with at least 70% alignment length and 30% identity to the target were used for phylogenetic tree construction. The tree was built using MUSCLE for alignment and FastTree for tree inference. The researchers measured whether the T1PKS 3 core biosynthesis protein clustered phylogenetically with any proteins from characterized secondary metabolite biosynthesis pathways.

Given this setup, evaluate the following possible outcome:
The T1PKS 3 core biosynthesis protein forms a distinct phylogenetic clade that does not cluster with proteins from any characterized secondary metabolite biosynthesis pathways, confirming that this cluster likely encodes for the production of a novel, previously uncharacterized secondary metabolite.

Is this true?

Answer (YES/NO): NO